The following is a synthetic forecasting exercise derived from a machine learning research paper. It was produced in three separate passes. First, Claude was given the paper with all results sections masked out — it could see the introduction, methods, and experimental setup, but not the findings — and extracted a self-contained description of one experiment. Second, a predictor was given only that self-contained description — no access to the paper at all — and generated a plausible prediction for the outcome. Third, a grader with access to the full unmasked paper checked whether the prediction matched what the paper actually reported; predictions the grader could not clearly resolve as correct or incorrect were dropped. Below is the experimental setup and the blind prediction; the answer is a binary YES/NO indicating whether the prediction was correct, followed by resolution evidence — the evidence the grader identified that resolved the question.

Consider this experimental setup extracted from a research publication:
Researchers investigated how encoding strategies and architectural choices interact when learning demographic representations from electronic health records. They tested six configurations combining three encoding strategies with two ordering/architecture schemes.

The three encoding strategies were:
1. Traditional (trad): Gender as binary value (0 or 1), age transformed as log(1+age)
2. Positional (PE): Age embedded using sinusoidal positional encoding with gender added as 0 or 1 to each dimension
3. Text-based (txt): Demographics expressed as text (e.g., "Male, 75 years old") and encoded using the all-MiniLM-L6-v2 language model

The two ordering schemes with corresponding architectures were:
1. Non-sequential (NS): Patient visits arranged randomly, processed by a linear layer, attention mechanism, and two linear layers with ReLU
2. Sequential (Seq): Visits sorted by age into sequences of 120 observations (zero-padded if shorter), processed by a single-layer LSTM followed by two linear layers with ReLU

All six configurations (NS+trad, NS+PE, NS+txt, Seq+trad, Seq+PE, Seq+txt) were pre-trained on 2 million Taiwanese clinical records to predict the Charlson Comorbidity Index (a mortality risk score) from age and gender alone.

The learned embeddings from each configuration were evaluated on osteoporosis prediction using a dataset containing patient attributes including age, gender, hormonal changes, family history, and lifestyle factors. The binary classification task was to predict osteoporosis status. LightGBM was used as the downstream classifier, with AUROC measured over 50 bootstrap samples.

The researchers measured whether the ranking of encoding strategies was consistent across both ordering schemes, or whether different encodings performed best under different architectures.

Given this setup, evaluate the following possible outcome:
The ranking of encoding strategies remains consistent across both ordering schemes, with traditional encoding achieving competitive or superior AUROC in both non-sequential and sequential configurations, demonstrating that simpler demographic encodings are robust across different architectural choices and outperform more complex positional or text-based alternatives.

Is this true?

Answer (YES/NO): NO